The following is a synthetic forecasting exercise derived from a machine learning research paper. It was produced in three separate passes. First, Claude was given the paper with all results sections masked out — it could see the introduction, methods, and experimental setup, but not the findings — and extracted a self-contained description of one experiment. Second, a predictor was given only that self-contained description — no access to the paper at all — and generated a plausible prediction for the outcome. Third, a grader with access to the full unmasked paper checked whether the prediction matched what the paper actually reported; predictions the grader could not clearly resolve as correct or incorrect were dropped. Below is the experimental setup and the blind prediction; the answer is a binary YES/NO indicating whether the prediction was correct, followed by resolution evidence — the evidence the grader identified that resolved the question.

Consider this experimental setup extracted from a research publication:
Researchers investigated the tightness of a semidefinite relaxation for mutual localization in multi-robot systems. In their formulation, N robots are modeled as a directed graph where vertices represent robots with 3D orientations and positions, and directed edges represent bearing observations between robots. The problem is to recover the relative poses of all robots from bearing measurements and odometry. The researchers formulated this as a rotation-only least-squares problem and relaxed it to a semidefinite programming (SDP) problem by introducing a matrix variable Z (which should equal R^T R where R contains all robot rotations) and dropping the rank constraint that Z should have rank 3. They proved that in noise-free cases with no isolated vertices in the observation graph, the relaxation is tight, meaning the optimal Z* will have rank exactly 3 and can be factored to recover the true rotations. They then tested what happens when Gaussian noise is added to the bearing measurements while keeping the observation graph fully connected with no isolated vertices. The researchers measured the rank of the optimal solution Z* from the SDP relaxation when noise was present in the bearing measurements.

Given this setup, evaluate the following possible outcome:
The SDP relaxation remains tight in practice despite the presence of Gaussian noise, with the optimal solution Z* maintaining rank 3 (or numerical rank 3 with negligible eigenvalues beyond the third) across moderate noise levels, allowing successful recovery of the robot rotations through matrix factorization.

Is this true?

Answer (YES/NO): NO